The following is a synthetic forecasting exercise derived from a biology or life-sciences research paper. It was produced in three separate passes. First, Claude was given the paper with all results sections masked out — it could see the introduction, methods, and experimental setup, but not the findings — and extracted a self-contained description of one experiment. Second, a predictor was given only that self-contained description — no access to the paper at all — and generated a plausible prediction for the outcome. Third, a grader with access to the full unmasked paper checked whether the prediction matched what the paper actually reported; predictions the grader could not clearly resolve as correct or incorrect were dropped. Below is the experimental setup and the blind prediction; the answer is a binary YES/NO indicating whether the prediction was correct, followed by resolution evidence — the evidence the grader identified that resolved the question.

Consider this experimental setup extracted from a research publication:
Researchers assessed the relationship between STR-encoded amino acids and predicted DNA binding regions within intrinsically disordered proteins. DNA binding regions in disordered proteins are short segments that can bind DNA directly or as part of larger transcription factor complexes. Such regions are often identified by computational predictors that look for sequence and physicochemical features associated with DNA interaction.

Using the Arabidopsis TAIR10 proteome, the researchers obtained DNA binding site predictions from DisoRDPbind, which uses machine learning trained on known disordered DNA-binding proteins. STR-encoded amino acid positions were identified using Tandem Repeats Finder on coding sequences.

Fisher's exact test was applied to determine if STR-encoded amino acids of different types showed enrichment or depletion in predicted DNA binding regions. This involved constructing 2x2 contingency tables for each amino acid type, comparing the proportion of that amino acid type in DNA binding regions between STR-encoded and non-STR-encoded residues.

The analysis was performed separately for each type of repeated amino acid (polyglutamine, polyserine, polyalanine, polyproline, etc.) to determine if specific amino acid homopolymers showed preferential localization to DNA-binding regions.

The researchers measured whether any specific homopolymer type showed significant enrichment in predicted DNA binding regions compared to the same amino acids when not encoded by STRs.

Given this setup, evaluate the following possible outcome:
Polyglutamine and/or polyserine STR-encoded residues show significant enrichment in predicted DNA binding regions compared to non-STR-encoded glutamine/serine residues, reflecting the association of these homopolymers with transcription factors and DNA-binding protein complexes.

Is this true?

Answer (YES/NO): NO